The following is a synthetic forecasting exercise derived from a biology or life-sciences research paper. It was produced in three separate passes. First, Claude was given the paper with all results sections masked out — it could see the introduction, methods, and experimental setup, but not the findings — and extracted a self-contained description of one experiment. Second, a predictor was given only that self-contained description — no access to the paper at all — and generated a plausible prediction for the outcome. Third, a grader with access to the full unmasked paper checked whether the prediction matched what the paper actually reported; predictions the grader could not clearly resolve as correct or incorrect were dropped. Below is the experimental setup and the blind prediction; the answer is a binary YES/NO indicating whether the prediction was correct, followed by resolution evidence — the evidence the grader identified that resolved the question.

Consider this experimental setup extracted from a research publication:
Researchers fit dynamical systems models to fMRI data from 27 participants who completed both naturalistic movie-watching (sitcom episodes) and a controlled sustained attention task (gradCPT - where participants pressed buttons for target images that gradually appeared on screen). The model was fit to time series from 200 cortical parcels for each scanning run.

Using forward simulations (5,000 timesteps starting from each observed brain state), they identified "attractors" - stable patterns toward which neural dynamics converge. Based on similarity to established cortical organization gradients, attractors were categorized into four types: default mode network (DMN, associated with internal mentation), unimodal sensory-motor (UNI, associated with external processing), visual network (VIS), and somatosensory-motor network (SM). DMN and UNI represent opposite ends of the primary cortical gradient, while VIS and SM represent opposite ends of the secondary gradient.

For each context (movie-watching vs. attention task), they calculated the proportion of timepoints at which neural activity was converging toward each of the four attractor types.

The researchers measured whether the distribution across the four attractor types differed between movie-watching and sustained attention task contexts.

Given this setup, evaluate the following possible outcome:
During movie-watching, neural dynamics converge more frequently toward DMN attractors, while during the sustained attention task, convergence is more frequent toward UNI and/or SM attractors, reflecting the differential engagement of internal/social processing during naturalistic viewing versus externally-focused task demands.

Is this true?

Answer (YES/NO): NO